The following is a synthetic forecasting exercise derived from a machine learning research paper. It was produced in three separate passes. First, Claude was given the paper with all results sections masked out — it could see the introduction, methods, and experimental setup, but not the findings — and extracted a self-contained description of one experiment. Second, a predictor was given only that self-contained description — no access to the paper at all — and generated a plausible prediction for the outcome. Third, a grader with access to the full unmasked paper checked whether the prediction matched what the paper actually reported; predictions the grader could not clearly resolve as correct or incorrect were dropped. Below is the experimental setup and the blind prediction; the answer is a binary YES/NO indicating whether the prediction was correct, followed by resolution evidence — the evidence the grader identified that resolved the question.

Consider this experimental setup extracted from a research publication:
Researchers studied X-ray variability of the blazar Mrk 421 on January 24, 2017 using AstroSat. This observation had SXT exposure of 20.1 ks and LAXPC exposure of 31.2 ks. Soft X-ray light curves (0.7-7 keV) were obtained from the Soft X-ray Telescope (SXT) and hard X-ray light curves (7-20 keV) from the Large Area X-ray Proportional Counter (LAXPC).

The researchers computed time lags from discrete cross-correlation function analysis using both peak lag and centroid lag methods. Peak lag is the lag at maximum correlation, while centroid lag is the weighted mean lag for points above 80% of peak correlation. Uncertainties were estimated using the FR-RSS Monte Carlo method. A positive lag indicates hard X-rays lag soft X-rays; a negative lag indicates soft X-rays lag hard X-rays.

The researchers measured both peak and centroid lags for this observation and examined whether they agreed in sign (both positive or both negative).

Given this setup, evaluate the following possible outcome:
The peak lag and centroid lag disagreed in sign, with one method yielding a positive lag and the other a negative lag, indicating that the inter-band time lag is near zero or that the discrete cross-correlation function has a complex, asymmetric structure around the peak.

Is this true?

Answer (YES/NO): NO